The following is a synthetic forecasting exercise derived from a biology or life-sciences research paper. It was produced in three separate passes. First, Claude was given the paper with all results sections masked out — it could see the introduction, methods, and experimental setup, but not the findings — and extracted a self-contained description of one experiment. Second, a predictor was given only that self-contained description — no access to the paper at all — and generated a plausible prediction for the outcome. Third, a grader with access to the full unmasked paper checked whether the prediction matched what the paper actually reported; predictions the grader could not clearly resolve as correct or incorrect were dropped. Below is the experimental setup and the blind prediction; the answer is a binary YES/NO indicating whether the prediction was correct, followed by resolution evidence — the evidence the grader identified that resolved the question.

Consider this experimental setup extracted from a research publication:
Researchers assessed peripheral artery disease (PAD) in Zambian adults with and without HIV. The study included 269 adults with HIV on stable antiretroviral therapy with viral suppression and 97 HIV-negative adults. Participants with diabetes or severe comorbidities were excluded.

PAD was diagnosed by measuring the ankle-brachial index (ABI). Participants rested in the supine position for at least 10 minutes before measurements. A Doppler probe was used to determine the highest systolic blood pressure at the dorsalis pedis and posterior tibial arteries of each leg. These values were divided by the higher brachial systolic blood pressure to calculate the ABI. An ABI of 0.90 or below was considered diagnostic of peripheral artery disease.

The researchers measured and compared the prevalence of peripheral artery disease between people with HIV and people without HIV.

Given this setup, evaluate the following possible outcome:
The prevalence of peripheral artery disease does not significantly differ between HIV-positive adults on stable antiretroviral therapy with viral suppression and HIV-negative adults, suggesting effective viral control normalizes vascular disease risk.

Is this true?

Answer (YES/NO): YES